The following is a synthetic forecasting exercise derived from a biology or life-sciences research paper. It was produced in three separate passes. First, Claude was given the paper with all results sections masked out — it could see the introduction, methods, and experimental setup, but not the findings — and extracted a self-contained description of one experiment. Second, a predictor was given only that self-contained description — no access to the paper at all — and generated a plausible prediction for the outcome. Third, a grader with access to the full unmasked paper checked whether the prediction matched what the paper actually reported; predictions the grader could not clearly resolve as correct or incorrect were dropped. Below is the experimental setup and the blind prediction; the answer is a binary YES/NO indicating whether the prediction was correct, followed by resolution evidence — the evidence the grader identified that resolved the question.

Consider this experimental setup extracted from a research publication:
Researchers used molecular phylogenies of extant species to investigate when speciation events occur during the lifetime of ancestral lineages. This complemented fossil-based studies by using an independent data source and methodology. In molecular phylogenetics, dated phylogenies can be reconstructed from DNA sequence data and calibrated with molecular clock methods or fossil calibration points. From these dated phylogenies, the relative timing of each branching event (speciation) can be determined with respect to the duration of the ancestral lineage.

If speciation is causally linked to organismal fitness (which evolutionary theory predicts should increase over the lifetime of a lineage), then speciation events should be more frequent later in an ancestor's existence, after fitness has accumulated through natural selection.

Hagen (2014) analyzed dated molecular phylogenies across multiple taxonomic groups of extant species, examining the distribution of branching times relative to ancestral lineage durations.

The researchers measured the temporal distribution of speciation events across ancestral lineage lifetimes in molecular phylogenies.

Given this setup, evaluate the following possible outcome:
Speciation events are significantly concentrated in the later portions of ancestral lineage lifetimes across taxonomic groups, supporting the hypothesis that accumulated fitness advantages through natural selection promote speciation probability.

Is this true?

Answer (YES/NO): NO